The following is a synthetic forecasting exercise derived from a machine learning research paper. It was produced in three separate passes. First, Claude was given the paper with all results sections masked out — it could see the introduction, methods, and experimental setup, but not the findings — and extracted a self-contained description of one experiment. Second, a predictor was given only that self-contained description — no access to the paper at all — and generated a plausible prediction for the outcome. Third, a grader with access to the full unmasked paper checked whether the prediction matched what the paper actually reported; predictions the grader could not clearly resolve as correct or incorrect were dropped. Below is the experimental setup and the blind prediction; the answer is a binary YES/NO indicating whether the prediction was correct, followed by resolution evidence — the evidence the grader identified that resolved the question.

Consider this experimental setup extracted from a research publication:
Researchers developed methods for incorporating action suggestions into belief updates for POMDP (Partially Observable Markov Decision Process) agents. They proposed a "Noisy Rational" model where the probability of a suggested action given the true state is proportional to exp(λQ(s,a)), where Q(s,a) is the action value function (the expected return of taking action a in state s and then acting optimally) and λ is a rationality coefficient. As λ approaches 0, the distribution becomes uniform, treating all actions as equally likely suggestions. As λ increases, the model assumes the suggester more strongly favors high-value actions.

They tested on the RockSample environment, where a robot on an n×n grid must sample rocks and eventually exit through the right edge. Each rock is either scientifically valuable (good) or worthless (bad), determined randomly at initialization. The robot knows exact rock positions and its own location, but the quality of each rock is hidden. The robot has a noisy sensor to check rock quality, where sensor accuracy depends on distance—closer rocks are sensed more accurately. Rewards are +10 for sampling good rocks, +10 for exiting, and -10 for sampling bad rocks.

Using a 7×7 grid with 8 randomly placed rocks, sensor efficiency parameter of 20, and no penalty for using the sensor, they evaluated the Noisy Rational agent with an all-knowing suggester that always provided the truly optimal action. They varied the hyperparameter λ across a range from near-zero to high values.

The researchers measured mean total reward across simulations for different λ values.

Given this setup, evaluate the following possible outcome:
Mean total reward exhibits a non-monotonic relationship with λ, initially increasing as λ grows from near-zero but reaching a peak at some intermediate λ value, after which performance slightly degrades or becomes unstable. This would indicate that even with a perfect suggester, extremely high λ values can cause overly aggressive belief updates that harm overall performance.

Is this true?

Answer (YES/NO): YES